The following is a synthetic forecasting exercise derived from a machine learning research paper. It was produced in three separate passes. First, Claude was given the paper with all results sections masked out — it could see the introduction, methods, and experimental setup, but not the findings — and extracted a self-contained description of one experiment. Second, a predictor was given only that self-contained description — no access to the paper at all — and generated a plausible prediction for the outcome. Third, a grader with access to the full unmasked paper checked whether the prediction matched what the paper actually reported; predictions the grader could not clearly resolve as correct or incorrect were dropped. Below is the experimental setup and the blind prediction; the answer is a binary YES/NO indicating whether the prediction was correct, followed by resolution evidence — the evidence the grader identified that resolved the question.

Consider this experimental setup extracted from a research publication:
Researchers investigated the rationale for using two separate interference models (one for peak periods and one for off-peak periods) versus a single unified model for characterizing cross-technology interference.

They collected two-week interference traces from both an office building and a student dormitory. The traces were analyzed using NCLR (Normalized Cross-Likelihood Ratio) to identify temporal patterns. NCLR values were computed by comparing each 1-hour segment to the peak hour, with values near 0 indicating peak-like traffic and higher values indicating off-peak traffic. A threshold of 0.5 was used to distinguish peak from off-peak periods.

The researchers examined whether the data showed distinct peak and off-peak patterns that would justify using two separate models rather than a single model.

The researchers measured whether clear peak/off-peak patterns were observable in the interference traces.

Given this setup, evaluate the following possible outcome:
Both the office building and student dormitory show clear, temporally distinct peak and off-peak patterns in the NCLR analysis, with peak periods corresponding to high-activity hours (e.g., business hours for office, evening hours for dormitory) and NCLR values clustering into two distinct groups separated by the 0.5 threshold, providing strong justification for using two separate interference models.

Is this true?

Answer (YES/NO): NO